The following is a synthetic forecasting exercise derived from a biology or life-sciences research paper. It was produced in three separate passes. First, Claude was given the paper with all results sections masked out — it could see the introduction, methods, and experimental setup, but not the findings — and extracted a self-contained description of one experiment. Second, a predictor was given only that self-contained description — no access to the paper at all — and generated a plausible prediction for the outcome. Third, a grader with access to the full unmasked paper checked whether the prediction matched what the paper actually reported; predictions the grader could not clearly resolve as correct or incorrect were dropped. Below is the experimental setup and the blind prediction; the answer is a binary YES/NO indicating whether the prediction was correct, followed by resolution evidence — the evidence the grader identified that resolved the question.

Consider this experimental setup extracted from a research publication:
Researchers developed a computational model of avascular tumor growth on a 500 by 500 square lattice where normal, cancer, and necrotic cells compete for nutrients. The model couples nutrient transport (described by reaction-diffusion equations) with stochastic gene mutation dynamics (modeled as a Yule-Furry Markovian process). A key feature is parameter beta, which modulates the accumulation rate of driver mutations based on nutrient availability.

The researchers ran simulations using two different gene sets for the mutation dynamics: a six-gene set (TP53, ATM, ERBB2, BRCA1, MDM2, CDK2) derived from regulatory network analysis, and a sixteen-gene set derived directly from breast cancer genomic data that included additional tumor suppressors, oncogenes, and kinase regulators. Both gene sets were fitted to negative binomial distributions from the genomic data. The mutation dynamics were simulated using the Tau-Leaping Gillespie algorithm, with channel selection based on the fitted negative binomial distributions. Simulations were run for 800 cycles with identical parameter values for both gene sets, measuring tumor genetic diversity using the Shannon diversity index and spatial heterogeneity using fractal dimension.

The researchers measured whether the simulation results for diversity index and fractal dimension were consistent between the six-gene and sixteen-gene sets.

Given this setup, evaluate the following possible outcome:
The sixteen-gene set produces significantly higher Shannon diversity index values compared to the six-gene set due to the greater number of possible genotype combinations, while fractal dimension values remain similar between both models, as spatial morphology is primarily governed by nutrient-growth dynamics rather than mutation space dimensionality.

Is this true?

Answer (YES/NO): NO